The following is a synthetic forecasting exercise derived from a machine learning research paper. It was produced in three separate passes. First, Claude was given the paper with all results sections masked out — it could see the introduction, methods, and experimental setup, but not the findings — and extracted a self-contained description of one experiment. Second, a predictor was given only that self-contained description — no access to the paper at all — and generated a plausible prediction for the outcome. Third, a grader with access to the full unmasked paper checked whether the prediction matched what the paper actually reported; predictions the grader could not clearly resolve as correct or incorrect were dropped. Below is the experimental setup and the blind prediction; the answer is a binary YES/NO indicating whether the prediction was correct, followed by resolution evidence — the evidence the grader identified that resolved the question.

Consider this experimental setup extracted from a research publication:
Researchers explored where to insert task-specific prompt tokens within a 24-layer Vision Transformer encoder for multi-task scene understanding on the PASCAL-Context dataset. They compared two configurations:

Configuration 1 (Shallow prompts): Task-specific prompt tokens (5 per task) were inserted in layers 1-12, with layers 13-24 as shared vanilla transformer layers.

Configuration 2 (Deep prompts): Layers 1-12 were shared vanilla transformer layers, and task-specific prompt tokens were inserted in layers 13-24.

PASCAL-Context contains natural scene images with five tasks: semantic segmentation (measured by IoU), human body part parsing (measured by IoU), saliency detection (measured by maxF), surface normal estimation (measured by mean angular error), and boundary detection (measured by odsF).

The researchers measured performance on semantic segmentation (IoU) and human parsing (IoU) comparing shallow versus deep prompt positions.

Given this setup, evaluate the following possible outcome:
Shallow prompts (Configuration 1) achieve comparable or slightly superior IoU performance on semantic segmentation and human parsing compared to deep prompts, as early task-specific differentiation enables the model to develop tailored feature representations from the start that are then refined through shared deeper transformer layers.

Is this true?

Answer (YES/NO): YES